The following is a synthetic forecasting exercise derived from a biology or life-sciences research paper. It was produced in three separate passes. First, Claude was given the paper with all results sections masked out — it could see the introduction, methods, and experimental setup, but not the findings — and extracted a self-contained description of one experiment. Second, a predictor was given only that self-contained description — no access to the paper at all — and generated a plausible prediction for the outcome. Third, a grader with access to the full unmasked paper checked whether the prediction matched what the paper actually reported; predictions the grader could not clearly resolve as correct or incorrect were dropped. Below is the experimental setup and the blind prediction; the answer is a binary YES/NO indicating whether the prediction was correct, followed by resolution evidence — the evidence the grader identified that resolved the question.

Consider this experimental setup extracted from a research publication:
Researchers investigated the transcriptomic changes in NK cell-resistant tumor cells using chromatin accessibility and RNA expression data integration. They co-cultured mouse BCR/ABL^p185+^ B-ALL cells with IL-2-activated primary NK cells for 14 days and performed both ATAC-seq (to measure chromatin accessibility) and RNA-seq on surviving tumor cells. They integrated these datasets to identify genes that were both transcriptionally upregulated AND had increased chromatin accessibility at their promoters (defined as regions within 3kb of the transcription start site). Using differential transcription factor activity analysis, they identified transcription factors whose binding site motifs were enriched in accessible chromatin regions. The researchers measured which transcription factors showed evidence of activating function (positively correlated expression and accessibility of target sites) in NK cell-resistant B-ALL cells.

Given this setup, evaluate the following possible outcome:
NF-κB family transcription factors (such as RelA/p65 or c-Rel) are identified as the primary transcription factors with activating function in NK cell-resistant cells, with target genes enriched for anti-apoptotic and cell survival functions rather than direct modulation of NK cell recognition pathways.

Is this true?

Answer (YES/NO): NO